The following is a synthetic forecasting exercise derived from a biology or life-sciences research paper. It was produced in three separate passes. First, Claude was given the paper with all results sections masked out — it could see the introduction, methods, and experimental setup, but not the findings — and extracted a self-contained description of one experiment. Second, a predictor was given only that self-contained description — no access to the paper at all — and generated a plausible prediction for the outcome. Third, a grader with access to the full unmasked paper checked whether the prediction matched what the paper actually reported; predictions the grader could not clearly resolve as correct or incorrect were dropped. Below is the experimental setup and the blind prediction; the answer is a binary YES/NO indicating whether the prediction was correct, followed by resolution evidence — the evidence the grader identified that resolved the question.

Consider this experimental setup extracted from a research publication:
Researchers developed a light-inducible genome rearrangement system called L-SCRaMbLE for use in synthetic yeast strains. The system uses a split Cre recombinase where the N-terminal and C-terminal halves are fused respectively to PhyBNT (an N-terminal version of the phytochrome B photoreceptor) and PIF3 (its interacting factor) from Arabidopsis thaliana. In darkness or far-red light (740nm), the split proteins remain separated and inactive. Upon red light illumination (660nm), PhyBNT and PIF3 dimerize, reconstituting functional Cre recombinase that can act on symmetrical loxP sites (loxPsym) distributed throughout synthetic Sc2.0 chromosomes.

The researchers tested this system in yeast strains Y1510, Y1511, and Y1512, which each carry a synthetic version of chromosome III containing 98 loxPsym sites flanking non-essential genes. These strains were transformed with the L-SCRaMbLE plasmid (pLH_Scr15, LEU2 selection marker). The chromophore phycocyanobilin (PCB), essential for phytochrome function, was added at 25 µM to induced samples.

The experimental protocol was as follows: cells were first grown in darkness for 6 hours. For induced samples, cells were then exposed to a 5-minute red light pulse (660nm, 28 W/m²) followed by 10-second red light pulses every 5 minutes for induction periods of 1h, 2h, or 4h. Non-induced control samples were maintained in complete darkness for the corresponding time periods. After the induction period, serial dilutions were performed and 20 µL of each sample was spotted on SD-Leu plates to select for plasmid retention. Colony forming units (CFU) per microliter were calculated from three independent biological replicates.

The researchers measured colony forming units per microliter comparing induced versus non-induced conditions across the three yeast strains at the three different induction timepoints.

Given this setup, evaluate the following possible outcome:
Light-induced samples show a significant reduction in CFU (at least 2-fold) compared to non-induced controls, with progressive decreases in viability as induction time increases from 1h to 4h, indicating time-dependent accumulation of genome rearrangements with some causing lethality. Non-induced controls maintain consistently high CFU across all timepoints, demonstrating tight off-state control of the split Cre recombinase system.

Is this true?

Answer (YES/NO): YES